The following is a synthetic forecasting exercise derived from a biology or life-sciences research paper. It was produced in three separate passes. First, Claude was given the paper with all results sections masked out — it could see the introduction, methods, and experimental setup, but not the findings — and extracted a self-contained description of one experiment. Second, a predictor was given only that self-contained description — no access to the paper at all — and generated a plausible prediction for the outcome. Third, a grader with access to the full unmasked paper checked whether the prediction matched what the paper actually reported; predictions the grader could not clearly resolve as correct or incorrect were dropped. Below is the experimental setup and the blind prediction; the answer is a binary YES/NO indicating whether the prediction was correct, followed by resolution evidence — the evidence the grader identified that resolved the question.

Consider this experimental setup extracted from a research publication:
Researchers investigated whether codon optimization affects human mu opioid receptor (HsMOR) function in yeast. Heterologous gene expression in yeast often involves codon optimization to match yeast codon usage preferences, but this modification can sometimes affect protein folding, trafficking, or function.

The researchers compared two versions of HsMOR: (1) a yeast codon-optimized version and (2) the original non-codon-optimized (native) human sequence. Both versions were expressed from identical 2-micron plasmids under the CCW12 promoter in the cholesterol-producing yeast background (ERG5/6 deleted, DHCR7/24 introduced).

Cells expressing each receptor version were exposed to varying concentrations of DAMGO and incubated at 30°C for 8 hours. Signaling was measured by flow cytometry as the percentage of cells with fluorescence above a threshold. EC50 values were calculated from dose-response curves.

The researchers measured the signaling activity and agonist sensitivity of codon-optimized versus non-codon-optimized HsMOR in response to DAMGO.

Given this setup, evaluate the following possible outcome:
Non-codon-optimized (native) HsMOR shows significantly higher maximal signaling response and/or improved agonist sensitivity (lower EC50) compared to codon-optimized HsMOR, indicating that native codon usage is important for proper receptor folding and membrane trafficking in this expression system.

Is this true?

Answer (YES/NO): YES